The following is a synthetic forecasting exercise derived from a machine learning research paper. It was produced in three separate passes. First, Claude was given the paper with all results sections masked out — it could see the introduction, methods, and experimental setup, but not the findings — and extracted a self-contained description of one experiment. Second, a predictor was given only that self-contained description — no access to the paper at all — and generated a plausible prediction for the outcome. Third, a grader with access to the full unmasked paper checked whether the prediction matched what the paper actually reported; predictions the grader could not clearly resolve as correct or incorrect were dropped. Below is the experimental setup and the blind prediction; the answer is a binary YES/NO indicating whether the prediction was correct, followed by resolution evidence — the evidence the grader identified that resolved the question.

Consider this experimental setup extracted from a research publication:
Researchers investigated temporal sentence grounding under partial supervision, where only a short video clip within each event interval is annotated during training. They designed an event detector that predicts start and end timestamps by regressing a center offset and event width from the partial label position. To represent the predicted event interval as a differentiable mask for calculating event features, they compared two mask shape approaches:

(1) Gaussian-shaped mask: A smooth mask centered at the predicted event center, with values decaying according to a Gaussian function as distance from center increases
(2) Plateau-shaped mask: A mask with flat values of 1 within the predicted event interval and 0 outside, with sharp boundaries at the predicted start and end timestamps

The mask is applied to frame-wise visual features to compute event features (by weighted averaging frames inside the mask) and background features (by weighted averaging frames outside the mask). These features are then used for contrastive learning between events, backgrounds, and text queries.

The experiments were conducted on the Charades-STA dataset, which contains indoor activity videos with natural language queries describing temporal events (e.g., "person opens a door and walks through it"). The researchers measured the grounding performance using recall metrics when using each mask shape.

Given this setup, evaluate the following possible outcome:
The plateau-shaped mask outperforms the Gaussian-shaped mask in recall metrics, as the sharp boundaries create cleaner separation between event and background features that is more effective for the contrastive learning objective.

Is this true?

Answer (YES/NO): YES